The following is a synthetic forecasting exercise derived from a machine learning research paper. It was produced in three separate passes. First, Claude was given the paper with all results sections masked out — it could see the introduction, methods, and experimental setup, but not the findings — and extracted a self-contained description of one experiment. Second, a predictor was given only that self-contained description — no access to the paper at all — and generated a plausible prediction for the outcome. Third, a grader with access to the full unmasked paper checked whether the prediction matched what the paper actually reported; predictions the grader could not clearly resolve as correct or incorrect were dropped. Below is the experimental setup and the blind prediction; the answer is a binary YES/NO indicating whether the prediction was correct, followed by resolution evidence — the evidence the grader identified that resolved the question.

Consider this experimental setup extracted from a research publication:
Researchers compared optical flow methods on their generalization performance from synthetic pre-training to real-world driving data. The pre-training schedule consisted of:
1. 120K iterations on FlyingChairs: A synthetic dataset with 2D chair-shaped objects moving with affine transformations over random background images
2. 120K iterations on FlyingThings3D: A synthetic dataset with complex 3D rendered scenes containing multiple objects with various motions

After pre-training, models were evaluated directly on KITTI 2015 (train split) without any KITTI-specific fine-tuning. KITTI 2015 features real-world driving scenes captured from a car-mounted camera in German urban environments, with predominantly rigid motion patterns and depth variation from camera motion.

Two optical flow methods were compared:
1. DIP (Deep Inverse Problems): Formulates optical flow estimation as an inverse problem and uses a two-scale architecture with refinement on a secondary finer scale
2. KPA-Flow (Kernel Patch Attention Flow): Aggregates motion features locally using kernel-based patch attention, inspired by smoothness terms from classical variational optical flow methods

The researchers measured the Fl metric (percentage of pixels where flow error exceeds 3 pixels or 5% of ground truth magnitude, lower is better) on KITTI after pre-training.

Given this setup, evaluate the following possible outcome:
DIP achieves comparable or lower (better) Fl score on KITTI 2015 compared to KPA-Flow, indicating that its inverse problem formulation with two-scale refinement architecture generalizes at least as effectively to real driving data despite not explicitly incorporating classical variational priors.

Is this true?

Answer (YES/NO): YES